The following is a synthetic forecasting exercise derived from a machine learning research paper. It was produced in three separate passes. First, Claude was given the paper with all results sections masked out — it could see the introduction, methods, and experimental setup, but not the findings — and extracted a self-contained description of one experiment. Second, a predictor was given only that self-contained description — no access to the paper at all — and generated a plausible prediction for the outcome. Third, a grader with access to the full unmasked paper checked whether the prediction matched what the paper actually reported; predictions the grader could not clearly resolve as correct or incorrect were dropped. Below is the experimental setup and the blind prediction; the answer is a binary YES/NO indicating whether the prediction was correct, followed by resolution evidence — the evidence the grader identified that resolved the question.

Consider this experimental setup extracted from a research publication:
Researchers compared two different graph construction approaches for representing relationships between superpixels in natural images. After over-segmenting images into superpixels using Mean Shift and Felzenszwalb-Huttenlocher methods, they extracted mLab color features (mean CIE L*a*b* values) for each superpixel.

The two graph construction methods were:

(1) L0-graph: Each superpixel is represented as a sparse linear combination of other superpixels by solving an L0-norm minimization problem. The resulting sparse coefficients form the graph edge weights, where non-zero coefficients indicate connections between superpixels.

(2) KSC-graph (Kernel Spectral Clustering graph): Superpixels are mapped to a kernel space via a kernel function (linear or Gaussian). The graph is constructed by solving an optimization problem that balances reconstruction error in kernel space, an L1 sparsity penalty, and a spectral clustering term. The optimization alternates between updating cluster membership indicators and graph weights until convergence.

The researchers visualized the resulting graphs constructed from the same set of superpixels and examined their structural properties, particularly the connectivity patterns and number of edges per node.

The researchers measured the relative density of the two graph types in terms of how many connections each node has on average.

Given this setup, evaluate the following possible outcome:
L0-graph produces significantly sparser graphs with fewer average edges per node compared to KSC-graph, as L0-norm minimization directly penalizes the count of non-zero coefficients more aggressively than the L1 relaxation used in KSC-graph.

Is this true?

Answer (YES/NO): YES